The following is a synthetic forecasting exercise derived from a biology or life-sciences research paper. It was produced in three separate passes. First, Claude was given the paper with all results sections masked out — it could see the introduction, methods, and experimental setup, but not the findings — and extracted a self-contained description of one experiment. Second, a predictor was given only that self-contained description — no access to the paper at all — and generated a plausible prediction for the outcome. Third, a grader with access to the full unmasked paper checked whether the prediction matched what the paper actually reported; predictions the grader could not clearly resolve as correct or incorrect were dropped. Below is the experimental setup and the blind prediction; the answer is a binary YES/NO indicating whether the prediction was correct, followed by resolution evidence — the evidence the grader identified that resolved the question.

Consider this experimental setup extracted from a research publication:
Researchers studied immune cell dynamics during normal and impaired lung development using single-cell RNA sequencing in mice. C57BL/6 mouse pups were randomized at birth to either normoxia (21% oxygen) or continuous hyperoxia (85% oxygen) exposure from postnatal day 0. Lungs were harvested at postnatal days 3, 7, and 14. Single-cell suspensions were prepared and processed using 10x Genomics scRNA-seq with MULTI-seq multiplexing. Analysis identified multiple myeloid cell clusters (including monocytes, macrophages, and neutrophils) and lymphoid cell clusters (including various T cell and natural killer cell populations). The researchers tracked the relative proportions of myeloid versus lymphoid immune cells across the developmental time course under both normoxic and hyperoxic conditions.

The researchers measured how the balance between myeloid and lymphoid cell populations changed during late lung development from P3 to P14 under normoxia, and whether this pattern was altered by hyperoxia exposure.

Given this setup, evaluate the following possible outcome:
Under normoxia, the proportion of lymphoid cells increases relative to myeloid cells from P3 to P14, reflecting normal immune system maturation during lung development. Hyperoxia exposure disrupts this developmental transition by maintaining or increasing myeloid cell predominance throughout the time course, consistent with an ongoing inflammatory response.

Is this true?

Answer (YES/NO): YES